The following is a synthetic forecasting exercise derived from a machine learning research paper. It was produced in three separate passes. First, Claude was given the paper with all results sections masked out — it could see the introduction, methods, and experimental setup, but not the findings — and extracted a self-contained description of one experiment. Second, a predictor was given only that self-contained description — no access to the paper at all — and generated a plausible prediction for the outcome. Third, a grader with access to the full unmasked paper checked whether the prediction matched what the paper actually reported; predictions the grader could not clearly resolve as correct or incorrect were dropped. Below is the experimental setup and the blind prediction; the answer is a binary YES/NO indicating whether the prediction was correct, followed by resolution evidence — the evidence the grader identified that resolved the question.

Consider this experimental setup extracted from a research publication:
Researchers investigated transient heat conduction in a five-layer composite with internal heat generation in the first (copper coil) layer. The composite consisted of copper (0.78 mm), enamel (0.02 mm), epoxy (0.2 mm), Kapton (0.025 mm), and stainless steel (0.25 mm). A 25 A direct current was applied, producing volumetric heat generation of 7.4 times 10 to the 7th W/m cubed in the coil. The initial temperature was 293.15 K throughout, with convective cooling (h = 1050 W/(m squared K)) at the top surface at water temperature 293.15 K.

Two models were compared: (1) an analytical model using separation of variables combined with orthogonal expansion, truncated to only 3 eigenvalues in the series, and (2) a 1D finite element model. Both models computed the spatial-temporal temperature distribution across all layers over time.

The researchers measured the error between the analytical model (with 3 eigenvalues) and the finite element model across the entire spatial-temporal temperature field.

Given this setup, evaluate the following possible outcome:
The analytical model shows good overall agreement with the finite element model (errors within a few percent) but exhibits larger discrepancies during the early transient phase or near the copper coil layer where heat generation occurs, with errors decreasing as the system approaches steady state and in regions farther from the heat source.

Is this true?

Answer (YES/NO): NO